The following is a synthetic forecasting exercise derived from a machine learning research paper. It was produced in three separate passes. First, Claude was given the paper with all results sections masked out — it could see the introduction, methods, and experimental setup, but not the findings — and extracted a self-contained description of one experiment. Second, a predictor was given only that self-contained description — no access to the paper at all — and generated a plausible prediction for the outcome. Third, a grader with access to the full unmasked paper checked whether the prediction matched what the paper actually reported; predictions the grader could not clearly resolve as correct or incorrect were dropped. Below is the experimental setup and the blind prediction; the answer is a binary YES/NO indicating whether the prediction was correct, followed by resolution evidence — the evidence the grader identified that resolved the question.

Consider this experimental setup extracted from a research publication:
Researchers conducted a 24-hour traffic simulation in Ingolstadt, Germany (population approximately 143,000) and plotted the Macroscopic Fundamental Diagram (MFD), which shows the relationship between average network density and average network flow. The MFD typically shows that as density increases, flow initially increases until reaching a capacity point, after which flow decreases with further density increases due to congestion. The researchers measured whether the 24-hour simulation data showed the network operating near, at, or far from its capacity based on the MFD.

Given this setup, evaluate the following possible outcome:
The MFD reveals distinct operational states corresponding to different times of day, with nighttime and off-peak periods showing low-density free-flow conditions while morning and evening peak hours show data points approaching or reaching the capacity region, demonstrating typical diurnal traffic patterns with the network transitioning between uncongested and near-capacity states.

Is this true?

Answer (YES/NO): NO